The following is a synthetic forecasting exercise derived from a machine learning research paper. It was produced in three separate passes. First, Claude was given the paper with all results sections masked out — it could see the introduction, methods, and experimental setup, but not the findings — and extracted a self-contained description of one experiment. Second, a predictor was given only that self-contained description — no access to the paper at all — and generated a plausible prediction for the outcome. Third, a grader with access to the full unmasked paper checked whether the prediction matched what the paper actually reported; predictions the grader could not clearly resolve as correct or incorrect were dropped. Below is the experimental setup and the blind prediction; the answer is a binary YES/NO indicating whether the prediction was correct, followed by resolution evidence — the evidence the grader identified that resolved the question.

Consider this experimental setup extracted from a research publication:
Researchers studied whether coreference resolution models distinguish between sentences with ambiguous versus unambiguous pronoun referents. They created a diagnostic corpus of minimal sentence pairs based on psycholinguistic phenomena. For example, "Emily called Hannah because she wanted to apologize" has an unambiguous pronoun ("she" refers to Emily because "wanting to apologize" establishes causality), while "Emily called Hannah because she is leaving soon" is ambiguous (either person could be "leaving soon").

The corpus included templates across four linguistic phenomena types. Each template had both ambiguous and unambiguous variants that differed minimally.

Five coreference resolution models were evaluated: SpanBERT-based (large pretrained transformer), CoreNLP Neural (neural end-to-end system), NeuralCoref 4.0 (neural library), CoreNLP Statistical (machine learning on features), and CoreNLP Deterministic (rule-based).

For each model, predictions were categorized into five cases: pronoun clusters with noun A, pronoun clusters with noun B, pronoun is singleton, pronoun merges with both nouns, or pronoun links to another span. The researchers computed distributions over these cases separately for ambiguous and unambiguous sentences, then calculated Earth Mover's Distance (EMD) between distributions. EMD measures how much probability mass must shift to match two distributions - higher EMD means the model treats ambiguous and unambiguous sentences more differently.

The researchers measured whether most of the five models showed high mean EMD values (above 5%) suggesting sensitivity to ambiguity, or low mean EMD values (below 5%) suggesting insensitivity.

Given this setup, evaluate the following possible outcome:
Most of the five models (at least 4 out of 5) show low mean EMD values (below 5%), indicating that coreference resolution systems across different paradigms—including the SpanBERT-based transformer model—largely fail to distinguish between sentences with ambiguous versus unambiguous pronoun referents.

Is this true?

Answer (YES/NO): NO